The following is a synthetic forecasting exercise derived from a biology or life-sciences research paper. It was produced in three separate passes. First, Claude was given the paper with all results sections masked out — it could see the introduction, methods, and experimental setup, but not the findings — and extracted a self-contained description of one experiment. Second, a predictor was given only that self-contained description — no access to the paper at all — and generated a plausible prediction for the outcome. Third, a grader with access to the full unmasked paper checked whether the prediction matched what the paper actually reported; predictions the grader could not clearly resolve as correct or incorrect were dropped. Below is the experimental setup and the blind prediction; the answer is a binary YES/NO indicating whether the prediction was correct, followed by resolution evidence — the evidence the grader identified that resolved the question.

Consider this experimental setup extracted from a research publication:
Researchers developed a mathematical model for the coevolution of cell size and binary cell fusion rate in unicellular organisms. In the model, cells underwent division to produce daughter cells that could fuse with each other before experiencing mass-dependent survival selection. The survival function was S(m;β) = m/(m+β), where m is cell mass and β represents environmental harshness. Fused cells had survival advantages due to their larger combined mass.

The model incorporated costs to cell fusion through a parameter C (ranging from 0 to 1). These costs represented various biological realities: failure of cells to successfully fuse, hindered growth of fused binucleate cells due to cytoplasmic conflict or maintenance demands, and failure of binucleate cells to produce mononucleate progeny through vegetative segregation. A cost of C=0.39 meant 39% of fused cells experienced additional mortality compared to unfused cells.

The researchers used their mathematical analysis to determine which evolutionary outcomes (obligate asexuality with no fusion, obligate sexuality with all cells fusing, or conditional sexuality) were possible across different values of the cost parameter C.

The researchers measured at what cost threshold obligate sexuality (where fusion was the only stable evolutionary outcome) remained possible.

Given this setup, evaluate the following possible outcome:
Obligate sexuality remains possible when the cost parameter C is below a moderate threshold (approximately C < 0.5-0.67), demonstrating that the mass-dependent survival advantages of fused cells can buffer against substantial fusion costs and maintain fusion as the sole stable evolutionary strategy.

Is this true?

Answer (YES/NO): NO